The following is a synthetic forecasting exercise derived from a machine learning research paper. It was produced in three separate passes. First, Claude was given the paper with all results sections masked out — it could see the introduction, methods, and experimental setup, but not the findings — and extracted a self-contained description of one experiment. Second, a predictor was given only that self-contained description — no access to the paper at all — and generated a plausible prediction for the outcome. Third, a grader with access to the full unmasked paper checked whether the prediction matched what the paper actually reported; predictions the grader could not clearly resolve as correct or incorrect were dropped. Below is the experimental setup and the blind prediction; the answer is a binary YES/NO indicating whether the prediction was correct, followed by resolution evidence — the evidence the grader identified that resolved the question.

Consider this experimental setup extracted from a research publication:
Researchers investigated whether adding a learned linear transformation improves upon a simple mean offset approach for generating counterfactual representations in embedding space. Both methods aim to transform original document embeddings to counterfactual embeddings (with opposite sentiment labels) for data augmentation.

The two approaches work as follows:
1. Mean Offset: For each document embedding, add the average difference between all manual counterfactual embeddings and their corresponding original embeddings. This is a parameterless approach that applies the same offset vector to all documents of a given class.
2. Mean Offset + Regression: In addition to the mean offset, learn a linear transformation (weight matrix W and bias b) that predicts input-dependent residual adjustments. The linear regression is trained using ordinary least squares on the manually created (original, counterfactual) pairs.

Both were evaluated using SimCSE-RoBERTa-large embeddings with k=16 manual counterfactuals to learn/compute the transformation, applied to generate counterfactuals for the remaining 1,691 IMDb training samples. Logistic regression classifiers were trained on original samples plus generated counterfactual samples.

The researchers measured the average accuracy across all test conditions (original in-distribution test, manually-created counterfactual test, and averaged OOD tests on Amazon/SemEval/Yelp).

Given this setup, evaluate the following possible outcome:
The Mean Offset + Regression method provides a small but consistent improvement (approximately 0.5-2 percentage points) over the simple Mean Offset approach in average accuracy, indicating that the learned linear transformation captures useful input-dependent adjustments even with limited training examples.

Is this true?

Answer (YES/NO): NO